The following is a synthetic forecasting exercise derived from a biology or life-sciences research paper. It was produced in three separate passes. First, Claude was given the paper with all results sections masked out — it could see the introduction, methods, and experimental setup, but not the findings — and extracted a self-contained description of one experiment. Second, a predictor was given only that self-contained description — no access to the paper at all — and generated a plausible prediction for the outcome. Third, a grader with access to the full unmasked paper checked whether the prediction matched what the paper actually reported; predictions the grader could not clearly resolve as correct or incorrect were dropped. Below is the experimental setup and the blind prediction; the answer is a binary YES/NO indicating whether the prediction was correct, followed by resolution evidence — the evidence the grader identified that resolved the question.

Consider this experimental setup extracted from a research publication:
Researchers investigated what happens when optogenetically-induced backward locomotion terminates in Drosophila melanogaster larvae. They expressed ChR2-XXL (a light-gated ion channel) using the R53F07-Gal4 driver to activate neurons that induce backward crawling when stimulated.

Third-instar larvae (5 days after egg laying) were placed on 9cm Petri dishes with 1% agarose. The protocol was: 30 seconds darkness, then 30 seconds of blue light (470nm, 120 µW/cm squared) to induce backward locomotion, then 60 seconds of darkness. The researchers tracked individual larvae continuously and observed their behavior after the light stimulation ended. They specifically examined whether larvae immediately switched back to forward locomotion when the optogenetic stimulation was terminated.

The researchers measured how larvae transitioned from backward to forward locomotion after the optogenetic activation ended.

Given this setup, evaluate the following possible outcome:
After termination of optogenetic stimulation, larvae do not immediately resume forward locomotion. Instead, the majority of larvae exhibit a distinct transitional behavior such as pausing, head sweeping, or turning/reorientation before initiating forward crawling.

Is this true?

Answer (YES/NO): NO